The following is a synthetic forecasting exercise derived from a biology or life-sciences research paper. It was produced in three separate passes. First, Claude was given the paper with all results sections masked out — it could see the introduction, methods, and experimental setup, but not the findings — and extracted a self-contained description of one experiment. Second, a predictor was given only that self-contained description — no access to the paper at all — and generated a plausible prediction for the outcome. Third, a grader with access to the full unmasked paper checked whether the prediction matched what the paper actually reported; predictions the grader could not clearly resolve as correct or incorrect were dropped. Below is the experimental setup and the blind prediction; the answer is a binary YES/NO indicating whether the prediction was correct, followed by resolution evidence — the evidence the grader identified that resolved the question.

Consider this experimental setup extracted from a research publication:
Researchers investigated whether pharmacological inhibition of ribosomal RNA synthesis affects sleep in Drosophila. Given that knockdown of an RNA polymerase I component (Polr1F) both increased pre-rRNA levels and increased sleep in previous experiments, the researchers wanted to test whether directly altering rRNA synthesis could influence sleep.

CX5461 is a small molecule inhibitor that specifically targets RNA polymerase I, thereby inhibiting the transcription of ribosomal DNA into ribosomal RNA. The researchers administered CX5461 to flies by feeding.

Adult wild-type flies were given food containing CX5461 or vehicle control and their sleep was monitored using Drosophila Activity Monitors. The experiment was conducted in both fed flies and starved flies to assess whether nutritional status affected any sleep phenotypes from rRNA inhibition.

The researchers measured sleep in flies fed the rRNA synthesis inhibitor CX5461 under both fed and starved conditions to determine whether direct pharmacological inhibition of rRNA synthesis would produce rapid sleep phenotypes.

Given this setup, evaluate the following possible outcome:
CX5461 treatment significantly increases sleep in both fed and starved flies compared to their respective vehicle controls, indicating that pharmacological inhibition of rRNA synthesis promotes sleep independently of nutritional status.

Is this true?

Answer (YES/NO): NO